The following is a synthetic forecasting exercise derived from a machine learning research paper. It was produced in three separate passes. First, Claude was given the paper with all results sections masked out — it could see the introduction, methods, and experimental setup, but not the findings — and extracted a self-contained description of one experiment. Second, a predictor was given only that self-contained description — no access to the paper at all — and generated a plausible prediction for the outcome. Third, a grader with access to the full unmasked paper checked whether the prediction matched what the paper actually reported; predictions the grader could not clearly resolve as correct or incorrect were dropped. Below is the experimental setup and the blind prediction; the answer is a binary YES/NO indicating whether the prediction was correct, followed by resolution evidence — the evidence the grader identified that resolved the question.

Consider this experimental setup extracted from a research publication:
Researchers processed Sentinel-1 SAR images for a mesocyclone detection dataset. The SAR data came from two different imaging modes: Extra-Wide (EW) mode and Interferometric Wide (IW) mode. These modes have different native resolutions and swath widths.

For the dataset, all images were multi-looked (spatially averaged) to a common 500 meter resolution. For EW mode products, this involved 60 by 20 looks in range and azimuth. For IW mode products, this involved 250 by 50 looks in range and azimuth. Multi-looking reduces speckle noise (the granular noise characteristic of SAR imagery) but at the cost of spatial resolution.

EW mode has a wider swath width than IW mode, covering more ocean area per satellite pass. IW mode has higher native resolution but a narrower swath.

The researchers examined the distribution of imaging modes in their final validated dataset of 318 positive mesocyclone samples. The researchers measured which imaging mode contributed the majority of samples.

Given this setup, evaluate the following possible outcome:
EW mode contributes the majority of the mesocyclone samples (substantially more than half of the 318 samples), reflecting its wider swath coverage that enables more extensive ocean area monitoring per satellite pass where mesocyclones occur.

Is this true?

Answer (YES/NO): YES